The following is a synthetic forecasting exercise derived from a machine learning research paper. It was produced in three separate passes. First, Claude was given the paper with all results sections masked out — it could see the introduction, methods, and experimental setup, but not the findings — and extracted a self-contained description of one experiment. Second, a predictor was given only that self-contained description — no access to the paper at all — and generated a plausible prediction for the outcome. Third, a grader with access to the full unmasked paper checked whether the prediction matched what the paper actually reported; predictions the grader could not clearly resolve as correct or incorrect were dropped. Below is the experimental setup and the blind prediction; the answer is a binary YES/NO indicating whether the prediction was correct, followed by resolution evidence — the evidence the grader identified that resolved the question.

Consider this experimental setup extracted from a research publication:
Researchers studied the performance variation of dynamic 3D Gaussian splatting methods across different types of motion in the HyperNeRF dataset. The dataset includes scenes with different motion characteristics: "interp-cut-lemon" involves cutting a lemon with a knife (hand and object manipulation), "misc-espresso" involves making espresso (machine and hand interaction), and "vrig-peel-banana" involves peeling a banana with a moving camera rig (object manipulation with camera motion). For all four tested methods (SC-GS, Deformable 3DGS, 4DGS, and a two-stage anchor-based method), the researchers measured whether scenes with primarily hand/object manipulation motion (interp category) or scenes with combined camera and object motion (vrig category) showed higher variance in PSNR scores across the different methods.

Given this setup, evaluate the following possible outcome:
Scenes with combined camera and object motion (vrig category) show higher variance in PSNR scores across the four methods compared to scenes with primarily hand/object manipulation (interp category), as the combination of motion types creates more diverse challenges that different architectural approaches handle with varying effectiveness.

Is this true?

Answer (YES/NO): YES